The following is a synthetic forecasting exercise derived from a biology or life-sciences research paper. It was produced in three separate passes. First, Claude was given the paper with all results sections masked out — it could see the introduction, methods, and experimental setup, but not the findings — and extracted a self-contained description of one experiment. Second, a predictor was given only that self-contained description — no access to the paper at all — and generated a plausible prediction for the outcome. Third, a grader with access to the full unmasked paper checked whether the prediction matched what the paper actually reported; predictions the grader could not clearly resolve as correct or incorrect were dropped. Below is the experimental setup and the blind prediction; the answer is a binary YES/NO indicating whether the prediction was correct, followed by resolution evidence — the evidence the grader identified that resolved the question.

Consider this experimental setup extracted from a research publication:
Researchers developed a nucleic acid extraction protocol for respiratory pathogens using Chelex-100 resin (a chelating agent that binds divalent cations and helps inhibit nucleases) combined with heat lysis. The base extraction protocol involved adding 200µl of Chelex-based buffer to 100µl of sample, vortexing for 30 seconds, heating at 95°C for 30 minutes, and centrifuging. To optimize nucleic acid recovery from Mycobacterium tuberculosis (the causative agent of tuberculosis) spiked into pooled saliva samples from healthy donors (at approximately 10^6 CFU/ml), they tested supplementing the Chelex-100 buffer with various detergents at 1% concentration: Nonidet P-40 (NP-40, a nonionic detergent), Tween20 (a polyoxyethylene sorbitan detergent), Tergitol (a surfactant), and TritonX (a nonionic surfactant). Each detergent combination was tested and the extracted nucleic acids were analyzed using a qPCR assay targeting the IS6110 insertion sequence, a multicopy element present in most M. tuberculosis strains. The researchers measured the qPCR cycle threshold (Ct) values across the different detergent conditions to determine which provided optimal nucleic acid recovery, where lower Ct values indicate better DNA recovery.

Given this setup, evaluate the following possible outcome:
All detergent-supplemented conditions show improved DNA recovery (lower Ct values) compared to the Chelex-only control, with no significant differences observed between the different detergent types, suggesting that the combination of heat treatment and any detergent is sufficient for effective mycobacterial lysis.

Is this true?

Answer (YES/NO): NO